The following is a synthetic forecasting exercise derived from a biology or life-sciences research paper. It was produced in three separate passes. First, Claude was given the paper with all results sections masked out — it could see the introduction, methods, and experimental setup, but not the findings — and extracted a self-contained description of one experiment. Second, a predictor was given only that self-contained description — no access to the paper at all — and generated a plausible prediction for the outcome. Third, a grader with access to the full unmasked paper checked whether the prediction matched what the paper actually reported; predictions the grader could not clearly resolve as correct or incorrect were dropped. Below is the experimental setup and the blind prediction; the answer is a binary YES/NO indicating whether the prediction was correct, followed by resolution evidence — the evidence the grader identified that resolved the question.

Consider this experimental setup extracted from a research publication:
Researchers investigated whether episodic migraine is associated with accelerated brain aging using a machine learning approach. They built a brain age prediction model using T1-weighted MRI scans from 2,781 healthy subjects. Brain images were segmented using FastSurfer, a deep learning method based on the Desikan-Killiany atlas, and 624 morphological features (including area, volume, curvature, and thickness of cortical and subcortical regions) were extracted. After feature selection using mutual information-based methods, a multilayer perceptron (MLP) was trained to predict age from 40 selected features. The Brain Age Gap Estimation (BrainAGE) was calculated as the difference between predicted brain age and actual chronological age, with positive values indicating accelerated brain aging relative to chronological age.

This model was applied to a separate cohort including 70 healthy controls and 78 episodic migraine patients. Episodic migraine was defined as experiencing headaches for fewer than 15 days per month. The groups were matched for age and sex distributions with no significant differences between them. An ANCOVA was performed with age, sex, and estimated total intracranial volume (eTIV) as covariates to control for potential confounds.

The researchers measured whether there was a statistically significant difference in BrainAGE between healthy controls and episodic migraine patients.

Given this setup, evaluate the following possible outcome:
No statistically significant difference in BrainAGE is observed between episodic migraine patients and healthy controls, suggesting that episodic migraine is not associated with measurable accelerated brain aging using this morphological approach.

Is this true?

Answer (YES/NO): YES